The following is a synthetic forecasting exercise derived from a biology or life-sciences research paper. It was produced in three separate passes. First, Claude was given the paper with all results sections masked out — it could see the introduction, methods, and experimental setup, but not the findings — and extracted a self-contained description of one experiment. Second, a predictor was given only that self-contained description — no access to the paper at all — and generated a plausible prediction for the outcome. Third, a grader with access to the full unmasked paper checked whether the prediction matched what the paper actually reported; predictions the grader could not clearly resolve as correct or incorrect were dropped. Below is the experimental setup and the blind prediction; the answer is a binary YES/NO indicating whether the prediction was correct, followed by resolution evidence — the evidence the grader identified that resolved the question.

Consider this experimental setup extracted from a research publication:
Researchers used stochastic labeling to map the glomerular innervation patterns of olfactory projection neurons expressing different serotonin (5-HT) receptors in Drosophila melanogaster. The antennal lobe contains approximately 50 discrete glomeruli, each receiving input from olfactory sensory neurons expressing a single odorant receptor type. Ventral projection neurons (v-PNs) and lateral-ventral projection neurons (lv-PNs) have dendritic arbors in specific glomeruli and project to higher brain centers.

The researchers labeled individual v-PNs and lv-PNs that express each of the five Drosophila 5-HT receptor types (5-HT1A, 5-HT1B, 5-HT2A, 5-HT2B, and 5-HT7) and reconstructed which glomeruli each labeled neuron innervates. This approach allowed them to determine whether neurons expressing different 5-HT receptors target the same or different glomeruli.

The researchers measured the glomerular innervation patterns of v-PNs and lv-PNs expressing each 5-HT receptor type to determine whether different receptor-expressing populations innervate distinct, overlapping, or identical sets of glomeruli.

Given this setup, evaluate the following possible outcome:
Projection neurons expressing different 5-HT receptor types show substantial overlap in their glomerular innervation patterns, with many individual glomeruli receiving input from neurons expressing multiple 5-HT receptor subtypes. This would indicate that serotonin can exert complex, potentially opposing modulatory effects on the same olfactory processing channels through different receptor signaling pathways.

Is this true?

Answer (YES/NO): NO